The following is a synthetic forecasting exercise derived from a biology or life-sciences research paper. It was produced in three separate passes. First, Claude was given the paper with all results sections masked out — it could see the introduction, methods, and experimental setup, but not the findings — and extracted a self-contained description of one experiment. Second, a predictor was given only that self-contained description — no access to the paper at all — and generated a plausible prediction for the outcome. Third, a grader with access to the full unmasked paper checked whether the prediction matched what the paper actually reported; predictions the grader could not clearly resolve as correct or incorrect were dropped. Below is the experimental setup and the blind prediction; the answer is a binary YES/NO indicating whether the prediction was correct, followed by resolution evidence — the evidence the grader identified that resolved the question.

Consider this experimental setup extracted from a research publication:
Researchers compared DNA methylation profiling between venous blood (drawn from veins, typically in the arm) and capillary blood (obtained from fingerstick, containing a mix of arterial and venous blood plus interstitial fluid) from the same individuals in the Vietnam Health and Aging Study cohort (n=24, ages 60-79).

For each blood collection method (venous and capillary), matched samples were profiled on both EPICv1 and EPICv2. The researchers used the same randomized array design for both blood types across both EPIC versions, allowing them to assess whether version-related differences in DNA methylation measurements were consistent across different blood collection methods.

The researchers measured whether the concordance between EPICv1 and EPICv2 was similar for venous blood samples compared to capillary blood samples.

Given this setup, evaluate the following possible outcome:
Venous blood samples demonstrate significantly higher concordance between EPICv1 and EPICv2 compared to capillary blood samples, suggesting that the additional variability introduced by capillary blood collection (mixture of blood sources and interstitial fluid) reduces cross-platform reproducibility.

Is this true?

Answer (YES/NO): NO